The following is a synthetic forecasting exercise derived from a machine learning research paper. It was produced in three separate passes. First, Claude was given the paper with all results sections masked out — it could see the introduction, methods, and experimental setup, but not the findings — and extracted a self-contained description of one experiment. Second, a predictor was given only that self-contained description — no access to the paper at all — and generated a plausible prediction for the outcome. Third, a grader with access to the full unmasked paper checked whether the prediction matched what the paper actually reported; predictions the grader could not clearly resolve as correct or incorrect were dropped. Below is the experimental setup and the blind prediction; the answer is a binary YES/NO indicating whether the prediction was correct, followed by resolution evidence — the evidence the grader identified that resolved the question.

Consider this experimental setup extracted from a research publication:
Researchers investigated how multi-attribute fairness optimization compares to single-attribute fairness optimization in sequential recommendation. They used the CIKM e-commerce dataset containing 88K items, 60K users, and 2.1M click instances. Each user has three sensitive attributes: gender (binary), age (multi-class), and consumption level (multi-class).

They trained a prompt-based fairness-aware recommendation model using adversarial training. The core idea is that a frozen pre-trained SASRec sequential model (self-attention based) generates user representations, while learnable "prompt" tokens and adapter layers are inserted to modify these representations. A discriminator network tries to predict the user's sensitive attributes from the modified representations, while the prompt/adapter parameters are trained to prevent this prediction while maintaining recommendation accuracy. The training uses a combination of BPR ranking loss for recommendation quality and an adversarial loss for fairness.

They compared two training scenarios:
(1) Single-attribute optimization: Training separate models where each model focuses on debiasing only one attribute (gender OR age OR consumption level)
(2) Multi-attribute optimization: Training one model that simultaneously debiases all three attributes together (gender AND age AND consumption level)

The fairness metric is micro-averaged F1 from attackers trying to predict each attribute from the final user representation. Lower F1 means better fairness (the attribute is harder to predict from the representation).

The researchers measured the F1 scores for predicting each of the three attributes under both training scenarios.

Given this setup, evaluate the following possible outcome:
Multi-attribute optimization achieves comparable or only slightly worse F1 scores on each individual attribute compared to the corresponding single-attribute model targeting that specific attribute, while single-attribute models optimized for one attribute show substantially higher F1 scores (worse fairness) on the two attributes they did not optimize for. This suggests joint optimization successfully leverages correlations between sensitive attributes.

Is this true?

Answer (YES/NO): NO